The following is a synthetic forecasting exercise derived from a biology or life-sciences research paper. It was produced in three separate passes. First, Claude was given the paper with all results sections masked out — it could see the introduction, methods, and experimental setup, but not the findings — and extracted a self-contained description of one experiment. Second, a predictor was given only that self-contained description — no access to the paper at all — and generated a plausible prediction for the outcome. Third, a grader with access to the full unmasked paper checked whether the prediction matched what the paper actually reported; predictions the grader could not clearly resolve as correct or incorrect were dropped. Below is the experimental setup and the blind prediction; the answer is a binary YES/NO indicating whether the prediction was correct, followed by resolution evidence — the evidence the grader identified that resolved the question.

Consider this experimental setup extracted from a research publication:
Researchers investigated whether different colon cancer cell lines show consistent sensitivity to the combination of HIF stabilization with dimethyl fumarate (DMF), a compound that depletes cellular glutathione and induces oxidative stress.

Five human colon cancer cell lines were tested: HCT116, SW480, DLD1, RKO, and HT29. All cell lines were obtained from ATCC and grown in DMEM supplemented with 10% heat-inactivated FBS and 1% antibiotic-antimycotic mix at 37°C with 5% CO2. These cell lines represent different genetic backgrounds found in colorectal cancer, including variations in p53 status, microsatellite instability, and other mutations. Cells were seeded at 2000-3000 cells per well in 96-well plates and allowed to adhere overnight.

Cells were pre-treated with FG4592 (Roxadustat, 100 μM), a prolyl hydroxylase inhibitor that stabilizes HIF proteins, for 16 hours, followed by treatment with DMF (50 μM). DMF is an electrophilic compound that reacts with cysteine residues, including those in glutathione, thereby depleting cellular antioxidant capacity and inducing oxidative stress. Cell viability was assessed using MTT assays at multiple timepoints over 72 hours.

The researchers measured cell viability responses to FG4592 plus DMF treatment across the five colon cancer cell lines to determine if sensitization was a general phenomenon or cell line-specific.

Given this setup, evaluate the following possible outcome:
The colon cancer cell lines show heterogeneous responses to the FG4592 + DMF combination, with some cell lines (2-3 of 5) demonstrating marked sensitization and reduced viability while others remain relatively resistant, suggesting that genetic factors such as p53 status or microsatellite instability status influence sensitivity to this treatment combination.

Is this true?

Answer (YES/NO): NO